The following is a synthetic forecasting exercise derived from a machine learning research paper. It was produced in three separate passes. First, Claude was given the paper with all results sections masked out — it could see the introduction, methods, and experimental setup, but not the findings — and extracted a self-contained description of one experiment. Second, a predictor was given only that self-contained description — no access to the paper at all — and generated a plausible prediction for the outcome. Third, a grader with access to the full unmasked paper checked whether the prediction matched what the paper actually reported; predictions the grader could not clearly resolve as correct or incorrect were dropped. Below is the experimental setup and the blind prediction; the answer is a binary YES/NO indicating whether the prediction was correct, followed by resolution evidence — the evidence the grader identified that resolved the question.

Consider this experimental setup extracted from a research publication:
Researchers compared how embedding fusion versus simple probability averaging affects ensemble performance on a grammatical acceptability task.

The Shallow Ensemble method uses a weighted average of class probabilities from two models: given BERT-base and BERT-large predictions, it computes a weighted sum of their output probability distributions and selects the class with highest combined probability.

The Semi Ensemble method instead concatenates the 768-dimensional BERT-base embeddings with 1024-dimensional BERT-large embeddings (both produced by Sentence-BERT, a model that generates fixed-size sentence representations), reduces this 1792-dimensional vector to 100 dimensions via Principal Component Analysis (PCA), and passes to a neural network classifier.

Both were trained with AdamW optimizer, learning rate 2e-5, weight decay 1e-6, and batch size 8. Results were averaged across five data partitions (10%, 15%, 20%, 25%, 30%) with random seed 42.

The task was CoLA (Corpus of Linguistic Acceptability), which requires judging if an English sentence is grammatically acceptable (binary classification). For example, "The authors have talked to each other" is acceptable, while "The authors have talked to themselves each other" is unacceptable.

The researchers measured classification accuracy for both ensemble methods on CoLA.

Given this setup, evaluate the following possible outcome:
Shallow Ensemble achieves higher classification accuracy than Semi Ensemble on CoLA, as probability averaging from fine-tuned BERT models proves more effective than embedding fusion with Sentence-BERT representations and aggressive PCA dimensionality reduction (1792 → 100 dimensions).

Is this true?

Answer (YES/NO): NO